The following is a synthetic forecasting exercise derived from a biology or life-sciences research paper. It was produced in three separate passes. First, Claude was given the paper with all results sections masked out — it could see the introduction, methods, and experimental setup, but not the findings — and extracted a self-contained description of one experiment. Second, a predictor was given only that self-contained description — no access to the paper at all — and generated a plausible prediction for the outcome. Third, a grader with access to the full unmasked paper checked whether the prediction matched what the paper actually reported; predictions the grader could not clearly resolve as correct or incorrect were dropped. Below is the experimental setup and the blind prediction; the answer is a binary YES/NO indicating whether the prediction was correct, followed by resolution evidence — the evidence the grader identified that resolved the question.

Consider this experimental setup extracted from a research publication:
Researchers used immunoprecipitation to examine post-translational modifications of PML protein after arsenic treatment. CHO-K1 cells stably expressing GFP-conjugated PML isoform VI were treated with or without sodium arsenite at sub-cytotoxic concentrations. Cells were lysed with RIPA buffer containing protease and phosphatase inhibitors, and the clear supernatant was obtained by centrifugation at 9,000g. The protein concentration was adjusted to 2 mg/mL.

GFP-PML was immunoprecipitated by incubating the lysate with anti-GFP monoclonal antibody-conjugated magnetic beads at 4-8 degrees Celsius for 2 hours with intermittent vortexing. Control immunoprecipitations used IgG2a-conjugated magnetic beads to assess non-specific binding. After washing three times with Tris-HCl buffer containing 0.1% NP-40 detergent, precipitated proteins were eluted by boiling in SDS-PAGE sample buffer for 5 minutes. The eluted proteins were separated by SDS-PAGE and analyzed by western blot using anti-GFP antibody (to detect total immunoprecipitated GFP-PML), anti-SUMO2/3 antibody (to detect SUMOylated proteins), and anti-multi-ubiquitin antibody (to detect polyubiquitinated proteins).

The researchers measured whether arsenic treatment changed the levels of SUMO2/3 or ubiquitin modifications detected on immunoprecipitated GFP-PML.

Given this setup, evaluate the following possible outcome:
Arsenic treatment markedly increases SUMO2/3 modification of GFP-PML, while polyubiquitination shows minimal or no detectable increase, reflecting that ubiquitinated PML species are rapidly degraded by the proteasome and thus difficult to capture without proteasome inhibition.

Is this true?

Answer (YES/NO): NO